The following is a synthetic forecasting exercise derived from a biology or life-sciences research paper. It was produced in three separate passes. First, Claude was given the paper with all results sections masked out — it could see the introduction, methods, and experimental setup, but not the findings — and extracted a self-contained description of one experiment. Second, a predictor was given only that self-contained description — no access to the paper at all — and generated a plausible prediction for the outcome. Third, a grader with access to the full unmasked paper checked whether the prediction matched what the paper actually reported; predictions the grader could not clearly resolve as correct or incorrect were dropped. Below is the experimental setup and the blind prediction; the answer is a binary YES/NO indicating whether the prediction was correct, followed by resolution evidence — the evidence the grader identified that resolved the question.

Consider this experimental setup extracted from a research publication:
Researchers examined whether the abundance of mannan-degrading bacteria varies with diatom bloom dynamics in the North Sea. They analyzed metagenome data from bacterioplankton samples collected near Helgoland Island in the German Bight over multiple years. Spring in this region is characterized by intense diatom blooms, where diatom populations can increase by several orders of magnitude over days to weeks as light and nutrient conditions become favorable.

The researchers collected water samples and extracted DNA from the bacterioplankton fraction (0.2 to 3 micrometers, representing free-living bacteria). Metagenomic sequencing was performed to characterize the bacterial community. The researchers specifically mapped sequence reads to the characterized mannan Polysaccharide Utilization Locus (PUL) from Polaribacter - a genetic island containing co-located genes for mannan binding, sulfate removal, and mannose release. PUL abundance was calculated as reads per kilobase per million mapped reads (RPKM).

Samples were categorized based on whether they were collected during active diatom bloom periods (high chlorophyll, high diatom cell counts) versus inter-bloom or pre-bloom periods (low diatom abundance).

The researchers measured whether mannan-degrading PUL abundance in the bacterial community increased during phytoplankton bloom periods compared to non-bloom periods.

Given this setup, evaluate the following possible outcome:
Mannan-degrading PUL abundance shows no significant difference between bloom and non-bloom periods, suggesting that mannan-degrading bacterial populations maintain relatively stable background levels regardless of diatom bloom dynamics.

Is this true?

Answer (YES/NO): NO